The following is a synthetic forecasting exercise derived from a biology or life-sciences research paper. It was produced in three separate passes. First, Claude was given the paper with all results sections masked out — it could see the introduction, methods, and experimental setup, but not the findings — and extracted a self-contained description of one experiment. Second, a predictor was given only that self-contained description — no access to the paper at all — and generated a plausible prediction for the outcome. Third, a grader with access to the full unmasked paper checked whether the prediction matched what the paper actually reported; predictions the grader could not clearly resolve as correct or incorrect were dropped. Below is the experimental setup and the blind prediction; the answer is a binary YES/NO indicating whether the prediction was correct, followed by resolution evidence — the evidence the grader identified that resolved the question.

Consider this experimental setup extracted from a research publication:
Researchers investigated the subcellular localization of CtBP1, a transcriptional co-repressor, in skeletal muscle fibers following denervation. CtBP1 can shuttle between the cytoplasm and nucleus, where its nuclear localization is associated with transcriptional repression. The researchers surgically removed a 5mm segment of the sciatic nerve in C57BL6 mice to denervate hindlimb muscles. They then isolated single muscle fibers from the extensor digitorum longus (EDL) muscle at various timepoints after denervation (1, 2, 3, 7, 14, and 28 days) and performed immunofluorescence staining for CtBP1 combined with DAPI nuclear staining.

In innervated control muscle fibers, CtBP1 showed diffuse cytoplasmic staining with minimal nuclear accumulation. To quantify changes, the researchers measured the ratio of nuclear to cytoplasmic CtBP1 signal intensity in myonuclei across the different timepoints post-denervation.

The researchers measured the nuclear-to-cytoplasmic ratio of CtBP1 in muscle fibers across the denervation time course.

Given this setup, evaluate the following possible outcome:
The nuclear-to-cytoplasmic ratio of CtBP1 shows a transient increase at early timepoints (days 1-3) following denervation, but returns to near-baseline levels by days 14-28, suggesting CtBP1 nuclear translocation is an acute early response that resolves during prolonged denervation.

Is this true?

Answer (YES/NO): NO